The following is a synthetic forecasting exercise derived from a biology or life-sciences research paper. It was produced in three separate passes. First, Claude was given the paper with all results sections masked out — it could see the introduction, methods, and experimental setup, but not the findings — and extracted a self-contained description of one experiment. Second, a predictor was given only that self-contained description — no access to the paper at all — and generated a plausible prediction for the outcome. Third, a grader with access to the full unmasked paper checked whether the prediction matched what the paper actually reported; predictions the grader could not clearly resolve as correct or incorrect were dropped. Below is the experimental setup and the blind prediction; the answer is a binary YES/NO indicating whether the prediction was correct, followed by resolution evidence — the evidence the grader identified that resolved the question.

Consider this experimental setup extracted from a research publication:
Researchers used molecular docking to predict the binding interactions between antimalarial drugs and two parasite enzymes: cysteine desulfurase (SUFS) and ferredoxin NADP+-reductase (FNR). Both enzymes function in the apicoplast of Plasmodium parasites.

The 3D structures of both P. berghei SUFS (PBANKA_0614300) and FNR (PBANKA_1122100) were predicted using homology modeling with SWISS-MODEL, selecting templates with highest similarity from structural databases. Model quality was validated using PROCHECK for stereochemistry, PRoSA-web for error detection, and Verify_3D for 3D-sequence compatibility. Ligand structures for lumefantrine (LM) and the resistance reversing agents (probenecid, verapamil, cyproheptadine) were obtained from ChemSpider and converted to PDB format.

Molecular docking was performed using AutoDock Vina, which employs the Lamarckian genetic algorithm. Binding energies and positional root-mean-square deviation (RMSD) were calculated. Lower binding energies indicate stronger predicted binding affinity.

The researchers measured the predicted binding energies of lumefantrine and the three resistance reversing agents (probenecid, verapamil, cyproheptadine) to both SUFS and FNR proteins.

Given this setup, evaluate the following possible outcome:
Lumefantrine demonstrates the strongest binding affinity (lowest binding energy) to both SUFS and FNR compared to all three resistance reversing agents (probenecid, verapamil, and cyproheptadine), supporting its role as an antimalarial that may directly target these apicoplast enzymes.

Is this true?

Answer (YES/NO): NO